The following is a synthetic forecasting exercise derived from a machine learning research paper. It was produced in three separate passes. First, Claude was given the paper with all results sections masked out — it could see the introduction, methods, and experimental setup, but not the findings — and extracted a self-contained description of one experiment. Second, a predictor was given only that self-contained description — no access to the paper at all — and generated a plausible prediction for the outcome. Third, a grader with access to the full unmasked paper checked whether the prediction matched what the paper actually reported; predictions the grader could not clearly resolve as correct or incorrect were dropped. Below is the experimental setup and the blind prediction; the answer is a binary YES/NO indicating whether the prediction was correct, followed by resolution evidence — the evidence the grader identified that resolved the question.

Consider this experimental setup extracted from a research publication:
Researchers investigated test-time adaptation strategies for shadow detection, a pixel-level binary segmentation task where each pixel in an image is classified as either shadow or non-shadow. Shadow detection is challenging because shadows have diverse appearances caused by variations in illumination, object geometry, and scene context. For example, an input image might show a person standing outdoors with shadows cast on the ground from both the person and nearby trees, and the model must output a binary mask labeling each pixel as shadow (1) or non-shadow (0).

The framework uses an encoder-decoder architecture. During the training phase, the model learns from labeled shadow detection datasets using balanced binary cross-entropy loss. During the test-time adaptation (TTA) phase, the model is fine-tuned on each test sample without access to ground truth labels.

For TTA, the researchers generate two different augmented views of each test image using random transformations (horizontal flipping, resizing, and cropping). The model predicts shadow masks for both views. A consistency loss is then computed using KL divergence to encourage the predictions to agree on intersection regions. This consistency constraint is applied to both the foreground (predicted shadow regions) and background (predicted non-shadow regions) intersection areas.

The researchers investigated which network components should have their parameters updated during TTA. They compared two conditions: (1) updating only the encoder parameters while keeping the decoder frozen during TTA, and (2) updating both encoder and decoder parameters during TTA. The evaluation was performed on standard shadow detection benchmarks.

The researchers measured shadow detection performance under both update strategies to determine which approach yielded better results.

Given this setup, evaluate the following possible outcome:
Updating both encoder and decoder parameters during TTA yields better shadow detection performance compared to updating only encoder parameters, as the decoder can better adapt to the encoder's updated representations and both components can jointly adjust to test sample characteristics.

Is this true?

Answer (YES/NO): NO